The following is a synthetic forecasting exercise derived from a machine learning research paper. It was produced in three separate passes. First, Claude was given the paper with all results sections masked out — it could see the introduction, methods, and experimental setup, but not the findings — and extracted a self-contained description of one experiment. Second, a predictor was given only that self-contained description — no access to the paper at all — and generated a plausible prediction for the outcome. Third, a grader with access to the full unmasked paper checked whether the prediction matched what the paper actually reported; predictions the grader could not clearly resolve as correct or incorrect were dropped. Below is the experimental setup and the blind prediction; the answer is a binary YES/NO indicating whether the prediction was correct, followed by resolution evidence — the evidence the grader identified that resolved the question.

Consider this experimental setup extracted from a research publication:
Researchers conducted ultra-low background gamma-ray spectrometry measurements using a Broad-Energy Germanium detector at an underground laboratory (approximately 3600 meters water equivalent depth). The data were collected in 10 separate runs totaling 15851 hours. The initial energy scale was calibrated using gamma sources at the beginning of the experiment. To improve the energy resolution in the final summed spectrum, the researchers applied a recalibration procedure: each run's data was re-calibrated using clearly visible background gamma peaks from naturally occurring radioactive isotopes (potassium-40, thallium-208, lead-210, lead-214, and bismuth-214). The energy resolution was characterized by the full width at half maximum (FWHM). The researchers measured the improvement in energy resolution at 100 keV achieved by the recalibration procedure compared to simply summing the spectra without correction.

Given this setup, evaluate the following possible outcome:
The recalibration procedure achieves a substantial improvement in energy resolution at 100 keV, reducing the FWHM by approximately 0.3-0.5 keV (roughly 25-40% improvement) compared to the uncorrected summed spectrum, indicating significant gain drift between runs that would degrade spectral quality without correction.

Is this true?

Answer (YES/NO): NO